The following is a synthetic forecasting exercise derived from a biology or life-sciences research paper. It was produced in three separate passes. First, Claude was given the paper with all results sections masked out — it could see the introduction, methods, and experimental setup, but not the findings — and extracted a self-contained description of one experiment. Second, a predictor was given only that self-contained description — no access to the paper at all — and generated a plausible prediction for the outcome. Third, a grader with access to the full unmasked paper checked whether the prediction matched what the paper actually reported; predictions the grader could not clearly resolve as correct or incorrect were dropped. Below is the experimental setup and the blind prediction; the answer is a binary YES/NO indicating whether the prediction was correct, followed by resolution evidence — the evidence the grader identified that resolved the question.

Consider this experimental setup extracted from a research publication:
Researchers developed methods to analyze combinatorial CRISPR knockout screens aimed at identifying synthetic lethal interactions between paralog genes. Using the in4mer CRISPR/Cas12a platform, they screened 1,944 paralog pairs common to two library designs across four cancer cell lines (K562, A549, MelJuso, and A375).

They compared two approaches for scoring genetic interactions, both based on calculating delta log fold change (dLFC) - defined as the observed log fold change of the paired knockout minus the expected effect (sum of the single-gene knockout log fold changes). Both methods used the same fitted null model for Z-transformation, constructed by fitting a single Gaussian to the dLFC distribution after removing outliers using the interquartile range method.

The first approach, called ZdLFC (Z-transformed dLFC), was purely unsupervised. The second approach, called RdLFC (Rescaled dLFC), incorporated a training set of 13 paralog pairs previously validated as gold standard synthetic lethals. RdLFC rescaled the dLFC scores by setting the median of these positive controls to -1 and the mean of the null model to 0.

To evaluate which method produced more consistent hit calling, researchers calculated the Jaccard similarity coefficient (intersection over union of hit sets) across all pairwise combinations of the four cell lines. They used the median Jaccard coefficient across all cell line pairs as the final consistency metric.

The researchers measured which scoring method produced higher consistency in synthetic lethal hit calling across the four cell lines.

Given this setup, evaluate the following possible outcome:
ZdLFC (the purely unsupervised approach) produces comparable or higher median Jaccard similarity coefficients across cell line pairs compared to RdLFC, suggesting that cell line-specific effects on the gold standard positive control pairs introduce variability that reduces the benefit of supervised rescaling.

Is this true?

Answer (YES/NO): YES